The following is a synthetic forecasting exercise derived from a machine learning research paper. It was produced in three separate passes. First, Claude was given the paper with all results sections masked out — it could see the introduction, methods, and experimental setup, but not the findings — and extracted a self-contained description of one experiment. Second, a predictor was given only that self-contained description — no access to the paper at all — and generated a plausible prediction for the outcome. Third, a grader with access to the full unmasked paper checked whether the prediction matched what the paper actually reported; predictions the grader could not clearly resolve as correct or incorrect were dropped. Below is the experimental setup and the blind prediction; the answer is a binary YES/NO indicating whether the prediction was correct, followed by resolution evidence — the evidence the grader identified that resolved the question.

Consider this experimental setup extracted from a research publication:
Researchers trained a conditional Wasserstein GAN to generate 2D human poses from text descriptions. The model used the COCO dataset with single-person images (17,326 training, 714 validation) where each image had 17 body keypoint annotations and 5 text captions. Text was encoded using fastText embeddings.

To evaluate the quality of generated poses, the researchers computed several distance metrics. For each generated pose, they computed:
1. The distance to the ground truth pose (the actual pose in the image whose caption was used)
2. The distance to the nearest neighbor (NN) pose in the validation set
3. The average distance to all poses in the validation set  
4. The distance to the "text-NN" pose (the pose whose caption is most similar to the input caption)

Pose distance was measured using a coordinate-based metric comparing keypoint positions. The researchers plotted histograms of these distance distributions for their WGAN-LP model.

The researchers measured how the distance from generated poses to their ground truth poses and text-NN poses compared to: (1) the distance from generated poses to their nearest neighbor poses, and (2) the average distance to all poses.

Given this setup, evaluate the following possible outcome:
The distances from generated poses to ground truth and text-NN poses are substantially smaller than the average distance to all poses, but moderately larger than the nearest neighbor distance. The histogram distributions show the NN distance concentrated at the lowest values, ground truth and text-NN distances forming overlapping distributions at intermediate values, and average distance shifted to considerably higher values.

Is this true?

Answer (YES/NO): NO